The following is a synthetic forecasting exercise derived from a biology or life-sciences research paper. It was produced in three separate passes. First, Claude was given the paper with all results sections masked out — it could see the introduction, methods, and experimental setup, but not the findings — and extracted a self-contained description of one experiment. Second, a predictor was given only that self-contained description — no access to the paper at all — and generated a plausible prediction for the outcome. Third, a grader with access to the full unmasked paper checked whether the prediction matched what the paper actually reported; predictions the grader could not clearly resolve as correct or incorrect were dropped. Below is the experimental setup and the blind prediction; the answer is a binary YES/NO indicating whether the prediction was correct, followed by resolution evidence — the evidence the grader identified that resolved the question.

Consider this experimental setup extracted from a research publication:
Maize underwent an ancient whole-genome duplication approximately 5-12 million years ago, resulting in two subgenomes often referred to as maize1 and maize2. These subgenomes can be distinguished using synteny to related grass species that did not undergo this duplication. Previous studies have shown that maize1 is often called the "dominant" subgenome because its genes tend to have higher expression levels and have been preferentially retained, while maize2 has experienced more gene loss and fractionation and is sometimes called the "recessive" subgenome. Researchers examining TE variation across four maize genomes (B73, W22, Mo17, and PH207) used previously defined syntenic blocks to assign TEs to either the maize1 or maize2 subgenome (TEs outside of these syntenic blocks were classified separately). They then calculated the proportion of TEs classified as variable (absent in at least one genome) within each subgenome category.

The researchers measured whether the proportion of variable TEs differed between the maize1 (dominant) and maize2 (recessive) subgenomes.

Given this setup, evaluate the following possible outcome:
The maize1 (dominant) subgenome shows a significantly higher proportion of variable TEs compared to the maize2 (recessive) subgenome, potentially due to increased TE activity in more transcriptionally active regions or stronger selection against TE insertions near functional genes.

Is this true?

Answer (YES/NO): NO